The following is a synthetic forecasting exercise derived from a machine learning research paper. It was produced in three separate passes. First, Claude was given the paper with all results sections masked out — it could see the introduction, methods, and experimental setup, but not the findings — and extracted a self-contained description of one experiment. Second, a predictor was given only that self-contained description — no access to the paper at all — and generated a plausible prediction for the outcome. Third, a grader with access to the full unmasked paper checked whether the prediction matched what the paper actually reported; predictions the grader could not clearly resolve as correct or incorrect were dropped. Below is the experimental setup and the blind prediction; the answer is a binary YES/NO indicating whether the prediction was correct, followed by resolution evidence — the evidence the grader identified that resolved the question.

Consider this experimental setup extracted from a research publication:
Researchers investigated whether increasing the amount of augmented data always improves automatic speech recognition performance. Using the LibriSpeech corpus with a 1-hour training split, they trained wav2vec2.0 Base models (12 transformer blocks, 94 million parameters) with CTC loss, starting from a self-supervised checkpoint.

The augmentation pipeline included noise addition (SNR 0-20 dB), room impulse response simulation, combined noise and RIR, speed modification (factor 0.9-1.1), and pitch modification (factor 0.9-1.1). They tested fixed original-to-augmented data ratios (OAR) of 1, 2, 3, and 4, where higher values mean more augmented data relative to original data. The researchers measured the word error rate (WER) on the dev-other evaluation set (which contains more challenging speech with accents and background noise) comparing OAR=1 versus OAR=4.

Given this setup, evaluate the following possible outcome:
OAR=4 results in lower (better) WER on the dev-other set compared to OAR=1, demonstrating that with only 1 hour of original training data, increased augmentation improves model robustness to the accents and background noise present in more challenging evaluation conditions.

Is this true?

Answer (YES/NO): NO